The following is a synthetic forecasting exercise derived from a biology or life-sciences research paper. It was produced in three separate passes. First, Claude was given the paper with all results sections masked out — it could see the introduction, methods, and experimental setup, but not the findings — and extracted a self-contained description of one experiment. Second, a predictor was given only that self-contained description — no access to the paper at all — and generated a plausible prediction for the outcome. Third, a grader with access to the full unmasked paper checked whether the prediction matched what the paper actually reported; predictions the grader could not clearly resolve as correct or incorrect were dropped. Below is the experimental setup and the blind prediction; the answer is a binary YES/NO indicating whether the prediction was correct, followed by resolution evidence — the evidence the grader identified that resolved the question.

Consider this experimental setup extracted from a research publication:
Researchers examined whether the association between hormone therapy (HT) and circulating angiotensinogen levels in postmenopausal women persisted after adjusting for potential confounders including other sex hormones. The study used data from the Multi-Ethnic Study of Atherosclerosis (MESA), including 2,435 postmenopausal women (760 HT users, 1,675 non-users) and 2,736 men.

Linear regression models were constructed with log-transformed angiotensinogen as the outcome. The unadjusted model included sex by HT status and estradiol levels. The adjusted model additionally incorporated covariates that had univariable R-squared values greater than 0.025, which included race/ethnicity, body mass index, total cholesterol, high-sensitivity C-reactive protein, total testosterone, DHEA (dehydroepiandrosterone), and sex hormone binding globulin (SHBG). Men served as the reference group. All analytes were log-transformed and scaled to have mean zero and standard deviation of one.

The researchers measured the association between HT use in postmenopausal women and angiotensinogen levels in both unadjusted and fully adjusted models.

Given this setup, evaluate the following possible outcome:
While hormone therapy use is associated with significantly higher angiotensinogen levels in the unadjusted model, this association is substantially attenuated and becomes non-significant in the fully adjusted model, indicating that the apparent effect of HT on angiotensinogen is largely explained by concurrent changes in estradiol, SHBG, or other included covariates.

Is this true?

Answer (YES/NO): NO